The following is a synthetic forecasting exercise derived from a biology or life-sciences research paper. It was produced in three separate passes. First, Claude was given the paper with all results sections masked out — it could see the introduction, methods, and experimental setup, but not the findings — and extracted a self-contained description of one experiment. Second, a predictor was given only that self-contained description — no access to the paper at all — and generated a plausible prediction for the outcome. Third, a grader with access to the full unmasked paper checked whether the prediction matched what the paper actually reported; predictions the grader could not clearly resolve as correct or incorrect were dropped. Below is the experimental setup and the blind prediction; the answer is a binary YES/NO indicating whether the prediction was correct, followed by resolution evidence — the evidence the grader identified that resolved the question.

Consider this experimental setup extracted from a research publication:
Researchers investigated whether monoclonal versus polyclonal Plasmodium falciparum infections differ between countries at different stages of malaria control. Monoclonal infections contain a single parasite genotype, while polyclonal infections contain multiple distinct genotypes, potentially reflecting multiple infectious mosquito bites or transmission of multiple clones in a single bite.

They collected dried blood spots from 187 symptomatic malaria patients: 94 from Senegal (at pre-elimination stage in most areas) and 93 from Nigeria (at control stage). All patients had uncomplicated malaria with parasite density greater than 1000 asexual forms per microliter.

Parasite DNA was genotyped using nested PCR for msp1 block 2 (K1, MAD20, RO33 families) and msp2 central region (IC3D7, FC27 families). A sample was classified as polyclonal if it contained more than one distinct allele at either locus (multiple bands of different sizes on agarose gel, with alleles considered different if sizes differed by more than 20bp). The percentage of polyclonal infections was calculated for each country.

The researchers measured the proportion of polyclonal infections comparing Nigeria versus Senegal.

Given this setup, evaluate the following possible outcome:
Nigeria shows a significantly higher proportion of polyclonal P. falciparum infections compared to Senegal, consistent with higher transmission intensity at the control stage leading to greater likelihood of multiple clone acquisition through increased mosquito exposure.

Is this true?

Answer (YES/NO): NO